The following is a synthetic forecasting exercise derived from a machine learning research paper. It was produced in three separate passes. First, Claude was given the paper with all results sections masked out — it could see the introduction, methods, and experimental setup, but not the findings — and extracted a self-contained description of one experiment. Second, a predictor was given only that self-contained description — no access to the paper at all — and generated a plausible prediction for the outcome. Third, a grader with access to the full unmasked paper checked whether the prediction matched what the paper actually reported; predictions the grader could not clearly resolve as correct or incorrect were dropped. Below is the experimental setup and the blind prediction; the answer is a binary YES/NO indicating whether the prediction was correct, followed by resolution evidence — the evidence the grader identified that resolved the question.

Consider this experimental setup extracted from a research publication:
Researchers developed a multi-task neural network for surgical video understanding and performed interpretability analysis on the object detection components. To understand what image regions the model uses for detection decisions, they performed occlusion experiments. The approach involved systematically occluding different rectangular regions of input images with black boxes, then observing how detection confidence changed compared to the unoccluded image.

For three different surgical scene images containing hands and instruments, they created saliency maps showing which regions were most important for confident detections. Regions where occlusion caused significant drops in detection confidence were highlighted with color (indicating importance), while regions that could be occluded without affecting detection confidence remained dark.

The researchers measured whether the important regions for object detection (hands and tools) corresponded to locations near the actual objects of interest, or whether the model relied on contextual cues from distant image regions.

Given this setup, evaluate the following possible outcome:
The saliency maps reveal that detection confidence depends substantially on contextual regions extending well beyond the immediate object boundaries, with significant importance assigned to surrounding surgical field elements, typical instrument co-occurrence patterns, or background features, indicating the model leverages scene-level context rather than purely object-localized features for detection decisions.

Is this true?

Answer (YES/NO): NO